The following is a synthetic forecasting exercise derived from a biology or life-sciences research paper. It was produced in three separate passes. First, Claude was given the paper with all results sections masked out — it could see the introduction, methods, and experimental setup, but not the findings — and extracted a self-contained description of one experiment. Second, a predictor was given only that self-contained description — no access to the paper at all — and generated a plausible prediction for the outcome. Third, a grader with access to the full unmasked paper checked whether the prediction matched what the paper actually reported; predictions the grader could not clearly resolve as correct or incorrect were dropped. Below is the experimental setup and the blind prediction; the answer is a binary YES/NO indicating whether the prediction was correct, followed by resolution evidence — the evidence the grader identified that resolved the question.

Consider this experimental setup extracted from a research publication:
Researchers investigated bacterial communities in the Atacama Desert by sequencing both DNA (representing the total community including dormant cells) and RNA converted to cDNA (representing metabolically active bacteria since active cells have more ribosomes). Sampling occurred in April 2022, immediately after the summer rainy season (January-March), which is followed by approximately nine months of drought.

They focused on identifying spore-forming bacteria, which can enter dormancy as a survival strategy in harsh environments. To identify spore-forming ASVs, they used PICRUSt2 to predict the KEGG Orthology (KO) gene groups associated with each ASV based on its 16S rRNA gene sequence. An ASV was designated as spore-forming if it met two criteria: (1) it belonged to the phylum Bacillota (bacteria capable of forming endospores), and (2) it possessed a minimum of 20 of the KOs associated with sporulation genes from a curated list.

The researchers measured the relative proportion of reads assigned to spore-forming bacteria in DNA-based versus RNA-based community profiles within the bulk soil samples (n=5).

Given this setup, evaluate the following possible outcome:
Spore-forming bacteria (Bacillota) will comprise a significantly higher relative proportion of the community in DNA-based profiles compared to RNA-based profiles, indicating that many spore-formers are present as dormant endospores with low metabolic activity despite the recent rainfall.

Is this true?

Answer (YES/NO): YES